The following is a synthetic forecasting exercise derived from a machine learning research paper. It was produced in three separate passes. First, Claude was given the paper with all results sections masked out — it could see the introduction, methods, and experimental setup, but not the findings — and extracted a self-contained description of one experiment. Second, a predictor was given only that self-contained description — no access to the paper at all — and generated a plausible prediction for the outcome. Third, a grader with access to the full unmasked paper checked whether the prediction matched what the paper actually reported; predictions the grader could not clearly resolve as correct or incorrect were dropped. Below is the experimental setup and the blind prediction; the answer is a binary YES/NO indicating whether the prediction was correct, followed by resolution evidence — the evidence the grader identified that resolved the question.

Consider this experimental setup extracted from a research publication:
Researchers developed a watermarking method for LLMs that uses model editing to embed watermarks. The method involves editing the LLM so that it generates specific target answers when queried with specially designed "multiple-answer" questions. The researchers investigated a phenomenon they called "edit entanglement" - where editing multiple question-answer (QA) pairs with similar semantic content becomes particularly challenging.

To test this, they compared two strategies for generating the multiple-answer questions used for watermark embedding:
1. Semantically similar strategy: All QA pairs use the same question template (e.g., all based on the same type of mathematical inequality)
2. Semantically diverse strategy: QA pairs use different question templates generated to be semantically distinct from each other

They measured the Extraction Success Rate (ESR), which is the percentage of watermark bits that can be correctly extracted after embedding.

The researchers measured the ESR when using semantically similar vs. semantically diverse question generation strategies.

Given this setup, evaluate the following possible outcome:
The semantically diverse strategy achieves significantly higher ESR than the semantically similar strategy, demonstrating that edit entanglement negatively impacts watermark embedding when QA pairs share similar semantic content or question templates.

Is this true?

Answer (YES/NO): YES